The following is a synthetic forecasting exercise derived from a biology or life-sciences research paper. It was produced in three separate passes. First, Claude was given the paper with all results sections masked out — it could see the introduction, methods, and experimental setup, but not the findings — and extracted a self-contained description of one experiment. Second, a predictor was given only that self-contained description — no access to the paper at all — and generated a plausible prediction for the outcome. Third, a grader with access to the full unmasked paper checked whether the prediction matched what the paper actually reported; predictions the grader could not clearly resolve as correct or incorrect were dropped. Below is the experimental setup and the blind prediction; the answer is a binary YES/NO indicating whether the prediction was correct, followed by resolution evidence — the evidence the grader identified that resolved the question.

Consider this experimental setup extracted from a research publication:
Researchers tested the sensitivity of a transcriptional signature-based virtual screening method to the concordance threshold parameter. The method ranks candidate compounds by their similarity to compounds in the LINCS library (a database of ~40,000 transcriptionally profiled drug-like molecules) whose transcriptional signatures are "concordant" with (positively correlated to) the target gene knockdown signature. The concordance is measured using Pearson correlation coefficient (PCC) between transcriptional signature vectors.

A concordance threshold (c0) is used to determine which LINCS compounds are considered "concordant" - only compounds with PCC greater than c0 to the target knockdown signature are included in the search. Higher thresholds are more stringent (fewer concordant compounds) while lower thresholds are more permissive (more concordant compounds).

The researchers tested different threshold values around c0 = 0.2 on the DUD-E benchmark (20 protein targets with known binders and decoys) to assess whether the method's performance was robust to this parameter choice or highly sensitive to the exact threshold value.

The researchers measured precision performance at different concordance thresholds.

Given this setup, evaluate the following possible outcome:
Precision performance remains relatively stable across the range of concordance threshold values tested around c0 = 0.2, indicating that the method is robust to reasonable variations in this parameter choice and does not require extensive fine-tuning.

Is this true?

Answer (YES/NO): YES